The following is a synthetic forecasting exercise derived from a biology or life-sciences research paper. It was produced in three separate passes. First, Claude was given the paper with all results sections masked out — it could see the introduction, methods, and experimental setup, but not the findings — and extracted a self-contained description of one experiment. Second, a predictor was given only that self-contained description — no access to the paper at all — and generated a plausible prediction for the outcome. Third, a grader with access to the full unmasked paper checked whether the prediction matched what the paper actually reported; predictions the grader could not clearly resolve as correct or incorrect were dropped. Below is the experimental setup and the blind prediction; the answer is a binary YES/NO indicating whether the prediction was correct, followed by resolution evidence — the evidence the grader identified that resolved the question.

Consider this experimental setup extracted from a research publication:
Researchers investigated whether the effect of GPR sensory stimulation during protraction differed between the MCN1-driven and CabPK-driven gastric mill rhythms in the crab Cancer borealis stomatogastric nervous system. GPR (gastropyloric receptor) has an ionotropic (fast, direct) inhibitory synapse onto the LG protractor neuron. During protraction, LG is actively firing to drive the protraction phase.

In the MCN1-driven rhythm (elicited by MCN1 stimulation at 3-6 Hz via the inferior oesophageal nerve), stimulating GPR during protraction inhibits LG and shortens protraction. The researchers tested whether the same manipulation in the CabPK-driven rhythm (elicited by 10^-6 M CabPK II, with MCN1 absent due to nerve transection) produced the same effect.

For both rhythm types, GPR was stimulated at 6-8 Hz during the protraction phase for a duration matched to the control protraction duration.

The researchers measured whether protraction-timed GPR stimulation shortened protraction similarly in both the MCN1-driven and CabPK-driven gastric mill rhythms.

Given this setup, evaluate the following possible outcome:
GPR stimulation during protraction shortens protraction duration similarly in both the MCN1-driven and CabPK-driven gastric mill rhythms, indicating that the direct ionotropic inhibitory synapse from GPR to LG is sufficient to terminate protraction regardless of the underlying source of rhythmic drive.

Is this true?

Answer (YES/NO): NO